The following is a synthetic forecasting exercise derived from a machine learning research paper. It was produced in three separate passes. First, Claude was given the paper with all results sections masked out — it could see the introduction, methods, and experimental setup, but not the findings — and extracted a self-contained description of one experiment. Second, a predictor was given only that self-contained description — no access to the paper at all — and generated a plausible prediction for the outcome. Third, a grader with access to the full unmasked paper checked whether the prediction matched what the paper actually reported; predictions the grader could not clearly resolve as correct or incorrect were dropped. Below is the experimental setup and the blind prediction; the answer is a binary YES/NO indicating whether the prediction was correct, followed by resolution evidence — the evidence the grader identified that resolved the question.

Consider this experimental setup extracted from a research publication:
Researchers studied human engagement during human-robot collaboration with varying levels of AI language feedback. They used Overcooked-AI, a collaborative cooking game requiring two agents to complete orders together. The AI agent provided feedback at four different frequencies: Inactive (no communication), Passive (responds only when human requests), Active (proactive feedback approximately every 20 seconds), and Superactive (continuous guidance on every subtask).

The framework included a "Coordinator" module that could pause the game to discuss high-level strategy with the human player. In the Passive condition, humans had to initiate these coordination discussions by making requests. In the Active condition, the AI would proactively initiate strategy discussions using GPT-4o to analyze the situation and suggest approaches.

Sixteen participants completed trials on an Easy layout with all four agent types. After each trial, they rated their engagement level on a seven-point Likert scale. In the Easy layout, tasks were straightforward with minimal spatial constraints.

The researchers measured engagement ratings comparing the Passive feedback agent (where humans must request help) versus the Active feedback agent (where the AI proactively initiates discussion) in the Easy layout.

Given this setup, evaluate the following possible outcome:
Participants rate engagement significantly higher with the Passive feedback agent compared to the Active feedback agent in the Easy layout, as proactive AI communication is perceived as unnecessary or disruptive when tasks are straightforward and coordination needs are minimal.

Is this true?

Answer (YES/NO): NO